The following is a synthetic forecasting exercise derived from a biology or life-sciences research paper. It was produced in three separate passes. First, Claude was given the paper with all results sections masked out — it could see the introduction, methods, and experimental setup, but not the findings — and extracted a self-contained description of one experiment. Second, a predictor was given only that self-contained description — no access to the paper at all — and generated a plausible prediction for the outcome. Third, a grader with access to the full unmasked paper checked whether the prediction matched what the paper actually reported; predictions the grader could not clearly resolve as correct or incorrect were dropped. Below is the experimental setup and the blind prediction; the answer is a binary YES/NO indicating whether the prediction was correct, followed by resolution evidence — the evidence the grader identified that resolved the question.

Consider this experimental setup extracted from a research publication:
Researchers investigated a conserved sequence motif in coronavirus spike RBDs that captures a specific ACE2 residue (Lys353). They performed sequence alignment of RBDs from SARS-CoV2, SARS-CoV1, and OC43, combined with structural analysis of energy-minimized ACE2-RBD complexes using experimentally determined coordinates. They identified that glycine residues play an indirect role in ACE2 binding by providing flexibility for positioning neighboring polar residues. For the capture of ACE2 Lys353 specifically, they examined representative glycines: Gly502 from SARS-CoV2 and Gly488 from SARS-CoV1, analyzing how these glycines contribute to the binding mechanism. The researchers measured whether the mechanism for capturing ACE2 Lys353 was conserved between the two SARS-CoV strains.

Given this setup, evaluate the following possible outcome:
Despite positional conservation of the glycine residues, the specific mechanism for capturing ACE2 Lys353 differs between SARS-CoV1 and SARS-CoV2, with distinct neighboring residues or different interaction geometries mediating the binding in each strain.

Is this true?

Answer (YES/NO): NO